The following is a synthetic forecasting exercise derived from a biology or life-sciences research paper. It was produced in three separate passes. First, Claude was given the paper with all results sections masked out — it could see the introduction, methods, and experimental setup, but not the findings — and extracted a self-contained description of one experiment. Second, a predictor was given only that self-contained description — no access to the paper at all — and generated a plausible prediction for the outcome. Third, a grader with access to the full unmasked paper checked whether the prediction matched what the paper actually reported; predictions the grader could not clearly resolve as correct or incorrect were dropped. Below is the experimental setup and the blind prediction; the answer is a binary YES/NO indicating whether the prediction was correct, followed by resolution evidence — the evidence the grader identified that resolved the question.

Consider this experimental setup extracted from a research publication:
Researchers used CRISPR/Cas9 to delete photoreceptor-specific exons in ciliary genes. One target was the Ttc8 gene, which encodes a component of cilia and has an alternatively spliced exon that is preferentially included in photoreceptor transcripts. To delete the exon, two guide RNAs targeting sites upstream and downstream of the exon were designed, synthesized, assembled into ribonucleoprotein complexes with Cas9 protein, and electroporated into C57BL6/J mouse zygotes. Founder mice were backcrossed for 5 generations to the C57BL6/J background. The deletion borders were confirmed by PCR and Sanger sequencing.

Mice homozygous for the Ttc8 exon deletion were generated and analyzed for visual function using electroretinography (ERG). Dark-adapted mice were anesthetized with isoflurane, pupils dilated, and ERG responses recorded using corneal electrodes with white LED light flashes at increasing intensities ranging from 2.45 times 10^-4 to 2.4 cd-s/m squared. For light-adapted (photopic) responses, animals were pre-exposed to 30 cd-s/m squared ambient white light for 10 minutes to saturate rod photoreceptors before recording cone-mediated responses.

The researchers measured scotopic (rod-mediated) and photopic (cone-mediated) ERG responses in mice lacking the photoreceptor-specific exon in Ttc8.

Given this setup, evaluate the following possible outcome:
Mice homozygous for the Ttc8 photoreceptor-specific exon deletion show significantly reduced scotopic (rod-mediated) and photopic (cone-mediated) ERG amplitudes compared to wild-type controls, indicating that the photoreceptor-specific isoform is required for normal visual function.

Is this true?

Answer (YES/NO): NO